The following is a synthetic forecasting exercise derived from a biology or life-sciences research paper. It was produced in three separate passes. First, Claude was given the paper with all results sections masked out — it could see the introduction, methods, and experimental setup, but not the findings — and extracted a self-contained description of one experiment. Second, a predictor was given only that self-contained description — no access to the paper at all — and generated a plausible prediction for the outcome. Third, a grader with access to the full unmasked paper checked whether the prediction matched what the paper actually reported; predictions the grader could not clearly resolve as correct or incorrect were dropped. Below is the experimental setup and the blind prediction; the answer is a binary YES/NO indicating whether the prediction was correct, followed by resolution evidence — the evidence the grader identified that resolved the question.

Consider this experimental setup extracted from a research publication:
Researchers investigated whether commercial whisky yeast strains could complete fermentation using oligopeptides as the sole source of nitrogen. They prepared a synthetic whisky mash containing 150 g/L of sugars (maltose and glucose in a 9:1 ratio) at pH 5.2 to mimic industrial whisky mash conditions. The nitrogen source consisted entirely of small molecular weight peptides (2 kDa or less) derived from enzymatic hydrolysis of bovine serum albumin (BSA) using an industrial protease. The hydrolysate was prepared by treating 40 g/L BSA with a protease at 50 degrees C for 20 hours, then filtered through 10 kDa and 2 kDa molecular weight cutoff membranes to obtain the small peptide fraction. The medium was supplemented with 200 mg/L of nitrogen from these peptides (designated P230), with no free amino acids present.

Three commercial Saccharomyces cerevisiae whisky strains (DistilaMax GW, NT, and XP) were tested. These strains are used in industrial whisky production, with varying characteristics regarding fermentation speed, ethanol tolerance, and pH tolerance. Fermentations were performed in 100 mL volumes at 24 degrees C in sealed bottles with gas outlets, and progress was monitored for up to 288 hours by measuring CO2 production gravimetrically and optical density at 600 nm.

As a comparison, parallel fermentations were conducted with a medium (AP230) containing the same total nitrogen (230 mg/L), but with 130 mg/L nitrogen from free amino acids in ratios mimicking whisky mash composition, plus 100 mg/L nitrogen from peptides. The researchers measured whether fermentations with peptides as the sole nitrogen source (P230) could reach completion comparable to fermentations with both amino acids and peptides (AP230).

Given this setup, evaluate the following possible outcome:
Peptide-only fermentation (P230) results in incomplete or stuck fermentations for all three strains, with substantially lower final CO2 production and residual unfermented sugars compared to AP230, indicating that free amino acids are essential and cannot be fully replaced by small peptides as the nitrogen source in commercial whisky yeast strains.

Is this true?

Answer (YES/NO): NO